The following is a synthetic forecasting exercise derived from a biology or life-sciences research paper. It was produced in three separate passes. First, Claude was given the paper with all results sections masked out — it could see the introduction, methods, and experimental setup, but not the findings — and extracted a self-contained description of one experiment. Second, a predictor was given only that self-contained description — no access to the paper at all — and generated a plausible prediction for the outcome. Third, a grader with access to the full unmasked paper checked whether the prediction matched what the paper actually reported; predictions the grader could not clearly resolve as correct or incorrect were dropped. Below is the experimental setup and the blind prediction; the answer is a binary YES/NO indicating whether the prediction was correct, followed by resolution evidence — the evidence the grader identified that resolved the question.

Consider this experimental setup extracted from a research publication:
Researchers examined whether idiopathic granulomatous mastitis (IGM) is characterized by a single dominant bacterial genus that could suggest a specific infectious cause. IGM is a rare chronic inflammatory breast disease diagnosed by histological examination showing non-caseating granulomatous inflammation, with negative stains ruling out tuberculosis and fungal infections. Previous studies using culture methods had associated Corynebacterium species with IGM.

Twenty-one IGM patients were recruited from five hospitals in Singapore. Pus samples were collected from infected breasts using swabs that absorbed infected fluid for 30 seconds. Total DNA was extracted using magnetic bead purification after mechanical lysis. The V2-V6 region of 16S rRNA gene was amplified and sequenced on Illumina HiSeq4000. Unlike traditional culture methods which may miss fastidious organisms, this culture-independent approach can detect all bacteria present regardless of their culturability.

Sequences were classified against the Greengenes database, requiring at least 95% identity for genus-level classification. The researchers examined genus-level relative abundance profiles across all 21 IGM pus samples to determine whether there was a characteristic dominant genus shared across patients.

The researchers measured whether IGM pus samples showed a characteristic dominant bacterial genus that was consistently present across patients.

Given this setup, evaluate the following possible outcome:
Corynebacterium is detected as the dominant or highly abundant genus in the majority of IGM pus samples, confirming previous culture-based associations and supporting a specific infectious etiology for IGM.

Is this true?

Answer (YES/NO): NO